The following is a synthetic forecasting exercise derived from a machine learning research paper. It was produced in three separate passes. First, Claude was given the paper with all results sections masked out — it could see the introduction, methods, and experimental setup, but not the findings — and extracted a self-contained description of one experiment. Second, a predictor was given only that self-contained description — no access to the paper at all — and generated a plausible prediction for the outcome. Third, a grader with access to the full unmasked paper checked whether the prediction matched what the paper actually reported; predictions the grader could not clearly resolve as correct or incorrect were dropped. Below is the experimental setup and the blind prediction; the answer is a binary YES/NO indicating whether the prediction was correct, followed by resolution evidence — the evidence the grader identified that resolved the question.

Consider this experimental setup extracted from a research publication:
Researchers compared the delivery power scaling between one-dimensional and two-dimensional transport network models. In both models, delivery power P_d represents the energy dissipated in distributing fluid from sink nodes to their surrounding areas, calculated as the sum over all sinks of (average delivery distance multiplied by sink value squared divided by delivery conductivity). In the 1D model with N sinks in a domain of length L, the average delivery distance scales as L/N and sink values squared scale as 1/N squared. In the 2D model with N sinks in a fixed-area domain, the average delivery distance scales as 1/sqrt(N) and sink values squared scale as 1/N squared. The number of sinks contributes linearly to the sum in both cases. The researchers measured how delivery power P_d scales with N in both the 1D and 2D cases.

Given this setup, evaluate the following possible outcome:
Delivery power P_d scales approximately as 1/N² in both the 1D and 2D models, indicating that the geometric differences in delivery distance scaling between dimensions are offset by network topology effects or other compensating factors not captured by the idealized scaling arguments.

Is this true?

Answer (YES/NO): NO